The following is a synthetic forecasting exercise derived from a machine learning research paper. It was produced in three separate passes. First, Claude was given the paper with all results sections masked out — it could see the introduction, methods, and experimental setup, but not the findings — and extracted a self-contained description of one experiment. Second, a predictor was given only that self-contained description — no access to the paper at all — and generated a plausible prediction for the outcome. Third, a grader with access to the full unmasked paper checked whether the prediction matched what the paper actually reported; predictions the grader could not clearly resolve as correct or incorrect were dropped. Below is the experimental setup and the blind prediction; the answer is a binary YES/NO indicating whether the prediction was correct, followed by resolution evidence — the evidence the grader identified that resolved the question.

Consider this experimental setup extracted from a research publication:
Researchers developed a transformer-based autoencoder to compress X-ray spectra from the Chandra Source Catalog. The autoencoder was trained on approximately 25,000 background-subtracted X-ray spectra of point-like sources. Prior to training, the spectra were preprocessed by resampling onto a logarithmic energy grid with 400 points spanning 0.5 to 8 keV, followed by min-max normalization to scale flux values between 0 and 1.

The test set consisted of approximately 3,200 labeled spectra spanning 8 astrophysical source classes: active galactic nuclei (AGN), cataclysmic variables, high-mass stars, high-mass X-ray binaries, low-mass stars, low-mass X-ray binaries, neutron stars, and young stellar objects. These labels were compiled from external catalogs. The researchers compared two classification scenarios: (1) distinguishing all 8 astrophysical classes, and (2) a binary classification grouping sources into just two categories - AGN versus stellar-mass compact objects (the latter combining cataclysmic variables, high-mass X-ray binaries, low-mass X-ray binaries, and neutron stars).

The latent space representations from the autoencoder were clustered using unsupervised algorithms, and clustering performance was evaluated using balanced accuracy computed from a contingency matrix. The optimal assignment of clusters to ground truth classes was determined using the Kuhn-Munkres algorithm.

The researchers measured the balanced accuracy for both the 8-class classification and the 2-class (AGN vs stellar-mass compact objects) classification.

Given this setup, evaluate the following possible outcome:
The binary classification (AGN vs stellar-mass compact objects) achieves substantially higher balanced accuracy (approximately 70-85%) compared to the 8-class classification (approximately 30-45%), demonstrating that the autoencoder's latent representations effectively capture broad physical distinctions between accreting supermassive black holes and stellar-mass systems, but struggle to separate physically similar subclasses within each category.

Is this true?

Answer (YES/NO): NO